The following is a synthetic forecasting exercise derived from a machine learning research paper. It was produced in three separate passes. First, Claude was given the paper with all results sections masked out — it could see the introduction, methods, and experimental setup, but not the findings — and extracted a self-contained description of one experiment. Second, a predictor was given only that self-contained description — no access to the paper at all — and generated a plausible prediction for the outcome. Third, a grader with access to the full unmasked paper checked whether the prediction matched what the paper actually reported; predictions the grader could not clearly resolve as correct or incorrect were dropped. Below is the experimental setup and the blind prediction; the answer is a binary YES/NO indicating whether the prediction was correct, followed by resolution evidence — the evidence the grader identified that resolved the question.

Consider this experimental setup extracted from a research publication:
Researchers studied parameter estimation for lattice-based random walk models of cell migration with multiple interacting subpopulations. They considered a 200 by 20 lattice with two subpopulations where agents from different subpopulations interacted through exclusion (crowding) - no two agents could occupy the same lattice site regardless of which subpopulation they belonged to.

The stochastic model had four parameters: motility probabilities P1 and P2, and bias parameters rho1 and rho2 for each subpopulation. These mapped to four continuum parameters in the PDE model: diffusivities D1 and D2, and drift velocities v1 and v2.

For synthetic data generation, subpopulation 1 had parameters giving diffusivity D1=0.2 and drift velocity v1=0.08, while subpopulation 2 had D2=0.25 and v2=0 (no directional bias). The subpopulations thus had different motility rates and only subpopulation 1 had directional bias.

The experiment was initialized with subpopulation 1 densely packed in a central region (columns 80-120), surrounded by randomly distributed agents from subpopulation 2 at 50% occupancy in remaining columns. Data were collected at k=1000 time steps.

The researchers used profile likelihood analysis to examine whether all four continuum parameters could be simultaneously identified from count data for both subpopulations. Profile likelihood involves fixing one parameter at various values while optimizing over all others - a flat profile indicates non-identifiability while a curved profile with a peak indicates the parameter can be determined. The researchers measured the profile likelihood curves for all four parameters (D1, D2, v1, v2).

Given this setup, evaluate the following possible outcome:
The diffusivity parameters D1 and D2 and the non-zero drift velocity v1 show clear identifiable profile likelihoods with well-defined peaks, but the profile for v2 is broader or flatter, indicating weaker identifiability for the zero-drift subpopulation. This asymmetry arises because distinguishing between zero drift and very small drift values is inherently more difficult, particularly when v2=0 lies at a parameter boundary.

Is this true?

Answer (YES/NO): NO